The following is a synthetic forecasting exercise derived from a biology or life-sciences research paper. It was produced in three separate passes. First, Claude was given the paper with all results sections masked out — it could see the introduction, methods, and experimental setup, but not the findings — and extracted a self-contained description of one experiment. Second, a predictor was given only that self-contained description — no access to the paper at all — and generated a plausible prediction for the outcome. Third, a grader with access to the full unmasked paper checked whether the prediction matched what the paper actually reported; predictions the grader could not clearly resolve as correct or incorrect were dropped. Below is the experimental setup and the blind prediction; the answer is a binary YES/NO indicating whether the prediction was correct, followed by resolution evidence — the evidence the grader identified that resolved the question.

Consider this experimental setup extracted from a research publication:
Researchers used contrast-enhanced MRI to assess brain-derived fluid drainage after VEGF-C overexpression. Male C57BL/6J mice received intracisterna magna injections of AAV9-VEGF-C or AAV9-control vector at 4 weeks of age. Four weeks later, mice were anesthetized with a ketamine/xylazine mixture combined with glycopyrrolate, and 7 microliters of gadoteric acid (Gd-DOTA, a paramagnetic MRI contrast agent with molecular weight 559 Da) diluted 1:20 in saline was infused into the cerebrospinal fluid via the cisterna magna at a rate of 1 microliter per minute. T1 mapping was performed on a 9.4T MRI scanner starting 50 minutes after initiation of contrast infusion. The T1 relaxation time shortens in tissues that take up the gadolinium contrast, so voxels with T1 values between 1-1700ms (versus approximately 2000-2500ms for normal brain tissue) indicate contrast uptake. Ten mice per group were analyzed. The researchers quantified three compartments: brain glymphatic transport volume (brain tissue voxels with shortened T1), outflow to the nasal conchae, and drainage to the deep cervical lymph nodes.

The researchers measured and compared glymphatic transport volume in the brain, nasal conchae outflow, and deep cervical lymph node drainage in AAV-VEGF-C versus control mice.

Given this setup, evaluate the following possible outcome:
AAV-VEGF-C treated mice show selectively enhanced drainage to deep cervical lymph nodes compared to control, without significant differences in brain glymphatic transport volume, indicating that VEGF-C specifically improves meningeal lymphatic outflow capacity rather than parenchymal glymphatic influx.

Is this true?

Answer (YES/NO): YES